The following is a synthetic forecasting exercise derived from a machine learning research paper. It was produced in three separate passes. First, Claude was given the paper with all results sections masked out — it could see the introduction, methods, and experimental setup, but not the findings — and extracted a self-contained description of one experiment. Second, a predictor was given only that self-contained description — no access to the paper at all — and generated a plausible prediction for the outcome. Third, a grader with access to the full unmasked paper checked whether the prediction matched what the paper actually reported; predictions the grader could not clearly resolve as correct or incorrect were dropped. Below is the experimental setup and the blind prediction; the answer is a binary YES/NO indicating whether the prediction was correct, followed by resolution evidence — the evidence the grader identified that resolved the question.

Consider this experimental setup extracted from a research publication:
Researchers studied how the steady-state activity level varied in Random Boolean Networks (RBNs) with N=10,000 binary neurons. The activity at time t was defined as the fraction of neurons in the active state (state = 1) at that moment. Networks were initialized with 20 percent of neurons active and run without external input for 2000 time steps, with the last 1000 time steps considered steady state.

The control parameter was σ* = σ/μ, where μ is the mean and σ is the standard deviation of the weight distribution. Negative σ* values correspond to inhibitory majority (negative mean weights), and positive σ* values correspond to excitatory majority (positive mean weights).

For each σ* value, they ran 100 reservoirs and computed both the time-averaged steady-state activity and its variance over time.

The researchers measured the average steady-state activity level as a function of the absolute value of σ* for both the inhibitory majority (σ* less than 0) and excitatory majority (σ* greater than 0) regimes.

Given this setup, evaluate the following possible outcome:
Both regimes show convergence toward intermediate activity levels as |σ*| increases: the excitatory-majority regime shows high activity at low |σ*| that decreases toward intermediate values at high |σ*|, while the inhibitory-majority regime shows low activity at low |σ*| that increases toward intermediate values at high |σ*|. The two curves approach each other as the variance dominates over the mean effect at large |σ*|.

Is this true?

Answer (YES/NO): YES